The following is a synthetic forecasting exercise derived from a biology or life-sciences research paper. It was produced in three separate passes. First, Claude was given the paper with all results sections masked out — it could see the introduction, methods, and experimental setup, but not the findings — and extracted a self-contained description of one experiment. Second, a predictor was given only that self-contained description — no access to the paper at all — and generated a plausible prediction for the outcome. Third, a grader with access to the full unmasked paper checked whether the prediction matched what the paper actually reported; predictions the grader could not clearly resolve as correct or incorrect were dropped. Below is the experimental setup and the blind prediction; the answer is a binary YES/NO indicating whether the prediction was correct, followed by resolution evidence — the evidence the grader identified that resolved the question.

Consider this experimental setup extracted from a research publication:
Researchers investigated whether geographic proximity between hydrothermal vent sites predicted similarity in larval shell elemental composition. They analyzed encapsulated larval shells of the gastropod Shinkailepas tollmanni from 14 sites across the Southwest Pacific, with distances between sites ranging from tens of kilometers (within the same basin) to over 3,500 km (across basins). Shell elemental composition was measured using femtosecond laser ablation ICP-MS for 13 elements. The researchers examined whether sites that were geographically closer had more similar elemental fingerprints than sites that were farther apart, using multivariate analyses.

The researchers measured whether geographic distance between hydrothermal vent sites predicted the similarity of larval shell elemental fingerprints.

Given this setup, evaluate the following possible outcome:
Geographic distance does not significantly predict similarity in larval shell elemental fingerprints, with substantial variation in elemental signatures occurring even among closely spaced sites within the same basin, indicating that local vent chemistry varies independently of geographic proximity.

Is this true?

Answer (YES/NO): YES